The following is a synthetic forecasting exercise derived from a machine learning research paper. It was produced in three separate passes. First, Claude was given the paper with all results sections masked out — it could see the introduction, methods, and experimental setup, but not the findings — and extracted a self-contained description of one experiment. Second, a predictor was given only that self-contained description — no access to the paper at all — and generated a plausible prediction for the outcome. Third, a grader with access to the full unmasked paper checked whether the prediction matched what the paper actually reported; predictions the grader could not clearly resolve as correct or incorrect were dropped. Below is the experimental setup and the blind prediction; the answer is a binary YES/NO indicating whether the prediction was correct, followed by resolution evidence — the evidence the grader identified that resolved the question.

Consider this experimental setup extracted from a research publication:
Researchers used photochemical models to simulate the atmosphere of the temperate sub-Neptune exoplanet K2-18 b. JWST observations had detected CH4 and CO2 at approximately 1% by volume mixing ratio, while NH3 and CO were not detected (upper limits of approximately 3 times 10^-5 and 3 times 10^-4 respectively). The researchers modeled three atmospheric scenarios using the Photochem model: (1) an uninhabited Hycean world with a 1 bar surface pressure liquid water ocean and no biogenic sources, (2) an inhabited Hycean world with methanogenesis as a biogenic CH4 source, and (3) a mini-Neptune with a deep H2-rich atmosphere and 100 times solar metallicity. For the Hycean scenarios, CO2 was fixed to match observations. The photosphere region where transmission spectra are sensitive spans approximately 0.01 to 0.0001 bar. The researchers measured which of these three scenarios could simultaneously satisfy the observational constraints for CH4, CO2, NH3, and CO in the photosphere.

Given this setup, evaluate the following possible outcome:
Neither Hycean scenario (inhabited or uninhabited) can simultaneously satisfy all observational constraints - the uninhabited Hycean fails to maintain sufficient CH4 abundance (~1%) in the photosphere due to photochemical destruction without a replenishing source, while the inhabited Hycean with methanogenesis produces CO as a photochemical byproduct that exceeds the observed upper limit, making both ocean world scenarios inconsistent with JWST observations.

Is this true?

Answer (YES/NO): NO